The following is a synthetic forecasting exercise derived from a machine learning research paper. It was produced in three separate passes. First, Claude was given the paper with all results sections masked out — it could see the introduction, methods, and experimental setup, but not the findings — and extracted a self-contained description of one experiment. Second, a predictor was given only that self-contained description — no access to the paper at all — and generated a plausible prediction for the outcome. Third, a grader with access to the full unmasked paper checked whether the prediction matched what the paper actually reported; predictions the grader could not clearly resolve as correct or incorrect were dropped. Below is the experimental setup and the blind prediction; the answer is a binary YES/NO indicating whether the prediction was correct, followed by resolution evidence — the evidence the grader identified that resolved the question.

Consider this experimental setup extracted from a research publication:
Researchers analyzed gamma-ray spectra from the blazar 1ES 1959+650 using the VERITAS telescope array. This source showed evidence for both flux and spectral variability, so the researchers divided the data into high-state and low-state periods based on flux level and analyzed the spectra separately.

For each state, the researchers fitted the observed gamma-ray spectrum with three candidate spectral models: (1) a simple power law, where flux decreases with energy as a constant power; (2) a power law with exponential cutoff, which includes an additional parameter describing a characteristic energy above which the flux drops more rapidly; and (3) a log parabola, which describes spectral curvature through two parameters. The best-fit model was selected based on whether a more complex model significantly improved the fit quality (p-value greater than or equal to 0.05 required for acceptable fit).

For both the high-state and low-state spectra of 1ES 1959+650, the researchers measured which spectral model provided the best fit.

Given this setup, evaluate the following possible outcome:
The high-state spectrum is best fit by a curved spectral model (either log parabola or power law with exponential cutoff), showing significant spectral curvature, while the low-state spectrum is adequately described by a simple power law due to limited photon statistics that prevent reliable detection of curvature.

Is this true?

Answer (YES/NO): NO